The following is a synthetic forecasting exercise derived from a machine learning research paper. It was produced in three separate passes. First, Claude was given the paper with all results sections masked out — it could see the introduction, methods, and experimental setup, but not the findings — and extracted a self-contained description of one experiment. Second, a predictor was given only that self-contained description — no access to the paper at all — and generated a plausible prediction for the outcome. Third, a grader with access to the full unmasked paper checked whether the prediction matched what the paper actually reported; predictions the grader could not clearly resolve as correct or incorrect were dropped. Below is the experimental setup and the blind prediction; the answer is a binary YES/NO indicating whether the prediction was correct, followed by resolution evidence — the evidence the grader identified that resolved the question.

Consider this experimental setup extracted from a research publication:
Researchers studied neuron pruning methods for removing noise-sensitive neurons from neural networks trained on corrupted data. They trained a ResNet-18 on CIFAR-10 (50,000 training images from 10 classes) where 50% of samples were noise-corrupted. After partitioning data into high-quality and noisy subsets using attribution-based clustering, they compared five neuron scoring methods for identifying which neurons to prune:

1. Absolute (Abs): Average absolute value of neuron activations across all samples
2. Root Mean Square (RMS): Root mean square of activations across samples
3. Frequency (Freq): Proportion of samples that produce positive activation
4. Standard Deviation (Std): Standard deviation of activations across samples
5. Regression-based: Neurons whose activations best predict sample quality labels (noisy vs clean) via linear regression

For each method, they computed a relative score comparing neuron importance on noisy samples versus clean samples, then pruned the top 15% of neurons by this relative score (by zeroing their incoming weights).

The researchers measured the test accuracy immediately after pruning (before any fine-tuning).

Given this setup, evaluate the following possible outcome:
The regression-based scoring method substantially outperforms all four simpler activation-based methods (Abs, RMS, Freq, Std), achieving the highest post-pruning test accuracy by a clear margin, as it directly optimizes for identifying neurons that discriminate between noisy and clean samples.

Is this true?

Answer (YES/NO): NO